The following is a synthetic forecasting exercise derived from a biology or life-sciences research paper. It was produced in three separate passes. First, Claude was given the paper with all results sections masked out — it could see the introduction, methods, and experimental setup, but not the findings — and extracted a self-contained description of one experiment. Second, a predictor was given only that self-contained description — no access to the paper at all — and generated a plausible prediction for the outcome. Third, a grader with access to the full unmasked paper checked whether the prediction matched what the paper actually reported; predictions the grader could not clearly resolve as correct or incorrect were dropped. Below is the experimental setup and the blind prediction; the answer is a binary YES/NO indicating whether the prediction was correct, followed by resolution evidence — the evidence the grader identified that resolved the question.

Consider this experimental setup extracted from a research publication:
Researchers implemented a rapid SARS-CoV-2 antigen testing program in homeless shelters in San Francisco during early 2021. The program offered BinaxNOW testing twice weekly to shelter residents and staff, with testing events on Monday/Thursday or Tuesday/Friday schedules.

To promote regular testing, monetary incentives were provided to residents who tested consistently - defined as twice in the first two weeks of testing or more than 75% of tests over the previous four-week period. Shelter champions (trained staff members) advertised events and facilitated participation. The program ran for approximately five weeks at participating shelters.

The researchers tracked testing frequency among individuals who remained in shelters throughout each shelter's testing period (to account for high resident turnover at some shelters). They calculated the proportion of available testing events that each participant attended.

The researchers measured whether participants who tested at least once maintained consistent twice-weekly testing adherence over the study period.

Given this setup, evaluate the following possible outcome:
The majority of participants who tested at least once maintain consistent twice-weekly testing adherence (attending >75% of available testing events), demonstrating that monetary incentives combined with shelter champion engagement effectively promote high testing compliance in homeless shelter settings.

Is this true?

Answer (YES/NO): NO